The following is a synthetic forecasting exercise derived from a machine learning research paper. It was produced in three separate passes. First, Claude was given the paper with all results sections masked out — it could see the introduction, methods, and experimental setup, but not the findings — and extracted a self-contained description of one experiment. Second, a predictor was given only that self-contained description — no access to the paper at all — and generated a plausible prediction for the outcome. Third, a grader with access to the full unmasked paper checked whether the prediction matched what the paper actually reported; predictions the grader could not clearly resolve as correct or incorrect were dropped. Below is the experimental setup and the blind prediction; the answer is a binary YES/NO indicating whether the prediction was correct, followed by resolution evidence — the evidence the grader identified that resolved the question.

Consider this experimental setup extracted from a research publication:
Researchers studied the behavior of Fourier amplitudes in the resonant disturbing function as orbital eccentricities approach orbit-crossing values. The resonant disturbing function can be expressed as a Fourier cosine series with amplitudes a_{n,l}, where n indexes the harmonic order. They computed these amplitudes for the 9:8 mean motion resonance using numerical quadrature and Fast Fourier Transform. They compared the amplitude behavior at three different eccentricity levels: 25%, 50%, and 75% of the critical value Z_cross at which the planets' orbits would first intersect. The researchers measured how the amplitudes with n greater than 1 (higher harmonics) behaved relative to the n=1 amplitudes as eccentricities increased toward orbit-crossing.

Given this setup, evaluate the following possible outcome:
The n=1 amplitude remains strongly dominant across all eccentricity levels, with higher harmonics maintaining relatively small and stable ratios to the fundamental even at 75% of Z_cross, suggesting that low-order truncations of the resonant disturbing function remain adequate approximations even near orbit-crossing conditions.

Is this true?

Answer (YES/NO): NO